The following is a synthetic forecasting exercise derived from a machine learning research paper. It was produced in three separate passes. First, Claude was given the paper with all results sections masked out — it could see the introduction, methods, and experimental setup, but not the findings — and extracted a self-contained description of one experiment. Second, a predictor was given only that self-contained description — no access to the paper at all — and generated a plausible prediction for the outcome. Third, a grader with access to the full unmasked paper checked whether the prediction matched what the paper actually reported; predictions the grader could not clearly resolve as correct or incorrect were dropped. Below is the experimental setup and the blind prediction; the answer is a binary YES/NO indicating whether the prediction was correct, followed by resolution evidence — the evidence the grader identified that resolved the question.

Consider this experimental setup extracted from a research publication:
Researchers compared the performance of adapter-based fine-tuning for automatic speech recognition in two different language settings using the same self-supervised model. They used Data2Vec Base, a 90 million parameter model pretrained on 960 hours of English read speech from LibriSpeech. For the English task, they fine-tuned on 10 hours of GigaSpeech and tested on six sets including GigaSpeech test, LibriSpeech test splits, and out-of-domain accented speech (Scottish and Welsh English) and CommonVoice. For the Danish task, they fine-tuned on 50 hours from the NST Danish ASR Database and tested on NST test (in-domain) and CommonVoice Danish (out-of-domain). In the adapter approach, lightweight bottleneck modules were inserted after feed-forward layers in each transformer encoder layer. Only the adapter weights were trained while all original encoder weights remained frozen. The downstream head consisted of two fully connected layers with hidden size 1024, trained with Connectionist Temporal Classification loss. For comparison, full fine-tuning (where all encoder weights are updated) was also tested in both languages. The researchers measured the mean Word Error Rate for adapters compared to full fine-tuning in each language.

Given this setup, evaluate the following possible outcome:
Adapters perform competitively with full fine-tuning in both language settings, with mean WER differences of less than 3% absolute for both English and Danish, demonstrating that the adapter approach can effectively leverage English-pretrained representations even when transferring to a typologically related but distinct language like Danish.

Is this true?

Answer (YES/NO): NO